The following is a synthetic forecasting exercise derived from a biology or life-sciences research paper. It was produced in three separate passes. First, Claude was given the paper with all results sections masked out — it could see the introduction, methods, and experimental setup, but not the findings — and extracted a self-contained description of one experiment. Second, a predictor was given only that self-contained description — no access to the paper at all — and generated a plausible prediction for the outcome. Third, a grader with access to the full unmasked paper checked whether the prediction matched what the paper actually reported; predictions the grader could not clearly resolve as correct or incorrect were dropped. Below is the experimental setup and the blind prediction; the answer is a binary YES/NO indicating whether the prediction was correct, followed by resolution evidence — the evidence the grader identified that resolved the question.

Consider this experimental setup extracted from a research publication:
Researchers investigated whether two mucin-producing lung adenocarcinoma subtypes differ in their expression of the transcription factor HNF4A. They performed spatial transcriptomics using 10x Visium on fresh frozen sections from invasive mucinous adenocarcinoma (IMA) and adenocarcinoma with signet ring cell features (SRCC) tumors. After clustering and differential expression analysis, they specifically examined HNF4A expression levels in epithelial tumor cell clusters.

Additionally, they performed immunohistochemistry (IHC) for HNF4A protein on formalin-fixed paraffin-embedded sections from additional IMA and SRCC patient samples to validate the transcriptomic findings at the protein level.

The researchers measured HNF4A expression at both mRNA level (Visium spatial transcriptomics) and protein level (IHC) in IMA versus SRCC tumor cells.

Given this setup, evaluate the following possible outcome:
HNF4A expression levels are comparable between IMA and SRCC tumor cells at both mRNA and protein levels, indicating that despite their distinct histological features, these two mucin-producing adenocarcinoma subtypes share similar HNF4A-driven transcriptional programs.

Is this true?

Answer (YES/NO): NO